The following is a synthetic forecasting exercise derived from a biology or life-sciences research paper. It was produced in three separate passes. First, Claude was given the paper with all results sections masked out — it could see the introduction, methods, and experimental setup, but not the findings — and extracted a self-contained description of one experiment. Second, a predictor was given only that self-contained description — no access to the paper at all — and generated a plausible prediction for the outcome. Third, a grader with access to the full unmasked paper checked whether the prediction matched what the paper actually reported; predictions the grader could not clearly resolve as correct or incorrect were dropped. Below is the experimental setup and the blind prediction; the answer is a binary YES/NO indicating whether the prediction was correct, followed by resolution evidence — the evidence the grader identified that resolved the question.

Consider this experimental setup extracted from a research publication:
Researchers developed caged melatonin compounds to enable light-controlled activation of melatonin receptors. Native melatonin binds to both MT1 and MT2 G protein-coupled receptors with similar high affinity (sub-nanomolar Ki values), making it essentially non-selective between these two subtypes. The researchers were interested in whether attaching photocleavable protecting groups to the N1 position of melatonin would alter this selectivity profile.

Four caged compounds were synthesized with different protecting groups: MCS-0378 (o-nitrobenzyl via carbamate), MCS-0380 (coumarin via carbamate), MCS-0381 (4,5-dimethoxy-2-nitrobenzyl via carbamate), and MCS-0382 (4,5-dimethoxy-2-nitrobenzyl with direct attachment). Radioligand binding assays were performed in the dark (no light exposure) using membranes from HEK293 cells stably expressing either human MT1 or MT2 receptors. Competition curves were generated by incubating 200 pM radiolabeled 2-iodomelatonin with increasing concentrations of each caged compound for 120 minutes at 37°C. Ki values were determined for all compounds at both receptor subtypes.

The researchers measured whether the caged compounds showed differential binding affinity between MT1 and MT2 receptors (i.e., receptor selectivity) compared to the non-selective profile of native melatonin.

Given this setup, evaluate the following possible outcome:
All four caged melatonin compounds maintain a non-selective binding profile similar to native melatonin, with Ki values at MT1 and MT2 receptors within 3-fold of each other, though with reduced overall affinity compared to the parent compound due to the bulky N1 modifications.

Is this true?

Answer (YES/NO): NO